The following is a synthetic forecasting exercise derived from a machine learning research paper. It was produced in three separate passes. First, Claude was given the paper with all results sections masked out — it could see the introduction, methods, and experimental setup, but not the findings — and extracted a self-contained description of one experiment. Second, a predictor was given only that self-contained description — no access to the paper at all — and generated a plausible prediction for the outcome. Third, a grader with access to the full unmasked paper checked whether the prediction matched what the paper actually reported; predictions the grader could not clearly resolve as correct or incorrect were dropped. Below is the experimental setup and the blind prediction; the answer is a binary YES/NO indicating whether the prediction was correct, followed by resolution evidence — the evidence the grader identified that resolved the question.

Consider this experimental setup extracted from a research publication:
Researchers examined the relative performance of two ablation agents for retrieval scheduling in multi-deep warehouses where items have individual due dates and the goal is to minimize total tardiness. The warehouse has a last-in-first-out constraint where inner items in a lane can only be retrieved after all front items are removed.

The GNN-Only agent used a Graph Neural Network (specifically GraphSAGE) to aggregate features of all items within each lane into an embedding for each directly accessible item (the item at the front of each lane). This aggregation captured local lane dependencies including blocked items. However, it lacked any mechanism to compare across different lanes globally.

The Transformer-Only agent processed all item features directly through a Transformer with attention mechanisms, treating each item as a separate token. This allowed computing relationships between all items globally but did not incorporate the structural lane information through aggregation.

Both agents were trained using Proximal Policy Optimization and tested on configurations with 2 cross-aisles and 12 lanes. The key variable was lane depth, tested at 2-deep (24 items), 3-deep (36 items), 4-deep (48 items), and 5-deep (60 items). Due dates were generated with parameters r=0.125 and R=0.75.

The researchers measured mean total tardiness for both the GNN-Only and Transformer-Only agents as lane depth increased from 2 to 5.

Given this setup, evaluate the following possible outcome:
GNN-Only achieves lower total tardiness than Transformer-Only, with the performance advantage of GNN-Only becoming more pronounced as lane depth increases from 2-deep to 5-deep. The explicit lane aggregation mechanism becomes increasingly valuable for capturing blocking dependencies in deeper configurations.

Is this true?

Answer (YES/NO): NO